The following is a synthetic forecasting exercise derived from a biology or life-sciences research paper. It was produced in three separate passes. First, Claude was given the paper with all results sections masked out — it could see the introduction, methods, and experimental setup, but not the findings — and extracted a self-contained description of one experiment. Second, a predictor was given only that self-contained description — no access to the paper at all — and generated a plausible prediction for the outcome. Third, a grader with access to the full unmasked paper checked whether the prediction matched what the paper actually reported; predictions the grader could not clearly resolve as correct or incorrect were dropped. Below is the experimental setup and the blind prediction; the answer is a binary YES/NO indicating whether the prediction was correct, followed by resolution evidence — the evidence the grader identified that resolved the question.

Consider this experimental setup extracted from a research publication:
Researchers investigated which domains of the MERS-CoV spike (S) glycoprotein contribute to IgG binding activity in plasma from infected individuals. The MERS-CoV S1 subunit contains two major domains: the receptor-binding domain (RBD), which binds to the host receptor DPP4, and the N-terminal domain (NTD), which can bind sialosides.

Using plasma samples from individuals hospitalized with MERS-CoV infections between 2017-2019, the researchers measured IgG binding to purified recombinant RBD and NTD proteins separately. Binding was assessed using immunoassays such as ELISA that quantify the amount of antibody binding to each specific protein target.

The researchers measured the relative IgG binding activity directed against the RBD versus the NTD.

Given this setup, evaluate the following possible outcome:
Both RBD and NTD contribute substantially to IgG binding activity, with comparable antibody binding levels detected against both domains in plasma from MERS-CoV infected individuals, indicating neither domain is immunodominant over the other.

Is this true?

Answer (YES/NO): NO